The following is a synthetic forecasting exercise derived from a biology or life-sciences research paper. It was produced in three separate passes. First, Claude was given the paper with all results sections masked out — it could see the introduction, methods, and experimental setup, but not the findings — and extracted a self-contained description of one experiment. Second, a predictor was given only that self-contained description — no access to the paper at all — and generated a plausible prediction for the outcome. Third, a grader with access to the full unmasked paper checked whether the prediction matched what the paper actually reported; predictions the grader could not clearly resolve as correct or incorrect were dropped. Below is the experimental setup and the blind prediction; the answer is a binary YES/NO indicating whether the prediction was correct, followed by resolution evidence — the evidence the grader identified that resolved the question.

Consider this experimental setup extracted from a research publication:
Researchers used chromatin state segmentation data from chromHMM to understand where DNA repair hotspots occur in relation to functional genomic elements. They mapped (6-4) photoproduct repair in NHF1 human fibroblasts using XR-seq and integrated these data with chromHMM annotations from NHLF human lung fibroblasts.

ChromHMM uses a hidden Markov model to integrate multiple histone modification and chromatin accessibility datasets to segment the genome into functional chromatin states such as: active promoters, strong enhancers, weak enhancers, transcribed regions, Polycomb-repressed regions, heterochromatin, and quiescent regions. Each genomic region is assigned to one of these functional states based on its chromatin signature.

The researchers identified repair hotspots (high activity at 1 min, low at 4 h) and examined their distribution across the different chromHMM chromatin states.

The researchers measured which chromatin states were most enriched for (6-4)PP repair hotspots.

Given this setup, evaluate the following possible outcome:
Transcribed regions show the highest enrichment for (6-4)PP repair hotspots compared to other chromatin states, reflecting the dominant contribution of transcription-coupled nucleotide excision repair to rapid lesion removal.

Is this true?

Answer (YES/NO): NO